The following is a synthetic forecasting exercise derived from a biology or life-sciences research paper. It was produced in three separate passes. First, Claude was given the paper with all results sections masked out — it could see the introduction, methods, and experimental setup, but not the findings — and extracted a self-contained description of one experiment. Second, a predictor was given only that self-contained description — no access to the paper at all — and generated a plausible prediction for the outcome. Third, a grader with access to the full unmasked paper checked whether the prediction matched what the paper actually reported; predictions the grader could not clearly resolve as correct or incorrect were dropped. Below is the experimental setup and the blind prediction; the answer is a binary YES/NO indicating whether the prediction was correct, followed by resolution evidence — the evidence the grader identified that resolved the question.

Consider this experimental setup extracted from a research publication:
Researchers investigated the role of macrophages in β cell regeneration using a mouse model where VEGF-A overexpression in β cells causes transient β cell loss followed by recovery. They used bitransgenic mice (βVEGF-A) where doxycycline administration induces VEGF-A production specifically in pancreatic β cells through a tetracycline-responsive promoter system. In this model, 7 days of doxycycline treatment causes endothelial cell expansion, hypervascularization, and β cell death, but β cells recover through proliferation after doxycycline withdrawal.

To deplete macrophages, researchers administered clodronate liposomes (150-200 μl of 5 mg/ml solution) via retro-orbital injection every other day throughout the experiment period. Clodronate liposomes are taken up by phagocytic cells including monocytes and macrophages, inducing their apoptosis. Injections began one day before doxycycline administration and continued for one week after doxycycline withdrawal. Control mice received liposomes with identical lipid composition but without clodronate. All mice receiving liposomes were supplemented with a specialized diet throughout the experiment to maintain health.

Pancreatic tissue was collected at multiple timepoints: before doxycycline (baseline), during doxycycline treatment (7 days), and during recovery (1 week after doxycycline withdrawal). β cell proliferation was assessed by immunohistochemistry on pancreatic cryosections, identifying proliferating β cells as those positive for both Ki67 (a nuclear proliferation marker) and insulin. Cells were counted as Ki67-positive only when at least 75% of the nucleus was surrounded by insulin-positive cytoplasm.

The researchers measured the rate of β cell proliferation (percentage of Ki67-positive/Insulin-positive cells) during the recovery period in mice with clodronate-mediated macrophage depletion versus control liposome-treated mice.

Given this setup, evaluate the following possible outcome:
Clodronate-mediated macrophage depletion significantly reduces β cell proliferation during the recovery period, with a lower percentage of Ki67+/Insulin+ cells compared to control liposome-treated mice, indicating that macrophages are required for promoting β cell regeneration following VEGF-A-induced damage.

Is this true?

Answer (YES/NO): YES